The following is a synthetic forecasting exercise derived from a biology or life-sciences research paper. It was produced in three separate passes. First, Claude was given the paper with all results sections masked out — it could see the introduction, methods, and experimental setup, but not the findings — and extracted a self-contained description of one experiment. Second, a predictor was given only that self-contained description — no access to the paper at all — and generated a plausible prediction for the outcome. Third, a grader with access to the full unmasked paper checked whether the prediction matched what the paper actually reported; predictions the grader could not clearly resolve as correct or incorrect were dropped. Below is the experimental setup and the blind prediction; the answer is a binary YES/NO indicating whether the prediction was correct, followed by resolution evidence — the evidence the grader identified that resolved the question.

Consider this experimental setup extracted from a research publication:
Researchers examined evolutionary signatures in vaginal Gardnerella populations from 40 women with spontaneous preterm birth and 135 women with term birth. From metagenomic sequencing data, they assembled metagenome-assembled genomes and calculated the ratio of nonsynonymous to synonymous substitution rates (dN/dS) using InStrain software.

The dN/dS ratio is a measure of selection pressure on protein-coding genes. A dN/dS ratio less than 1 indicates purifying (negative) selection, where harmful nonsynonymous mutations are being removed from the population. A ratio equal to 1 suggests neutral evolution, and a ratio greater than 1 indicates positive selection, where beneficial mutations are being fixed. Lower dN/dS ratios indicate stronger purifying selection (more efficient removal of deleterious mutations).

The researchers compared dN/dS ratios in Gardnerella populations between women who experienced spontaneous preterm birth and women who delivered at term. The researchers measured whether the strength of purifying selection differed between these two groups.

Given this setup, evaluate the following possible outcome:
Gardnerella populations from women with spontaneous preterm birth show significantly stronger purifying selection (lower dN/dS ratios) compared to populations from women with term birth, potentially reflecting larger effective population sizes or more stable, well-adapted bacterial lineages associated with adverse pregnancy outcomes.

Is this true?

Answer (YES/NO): NO